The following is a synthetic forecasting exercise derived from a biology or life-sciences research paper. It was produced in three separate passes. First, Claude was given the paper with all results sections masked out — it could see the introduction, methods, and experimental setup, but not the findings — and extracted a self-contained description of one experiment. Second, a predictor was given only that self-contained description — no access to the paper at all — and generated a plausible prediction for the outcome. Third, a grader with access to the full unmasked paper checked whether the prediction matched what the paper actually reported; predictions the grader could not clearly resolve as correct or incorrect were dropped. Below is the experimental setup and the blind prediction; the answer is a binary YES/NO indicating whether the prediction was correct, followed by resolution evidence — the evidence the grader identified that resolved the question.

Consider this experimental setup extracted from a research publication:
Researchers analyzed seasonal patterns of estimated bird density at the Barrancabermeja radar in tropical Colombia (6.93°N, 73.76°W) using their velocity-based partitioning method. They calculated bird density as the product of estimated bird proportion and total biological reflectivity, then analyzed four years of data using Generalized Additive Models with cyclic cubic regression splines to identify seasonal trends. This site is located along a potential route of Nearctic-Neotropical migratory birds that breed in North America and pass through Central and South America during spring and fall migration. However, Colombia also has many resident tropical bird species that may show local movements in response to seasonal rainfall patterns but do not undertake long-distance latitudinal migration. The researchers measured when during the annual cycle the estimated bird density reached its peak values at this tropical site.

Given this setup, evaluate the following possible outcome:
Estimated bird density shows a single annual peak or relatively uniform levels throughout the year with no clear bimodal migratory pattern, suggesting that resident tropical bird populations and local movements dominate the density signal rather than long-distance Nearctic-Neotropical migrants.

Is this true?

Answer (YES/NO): NO